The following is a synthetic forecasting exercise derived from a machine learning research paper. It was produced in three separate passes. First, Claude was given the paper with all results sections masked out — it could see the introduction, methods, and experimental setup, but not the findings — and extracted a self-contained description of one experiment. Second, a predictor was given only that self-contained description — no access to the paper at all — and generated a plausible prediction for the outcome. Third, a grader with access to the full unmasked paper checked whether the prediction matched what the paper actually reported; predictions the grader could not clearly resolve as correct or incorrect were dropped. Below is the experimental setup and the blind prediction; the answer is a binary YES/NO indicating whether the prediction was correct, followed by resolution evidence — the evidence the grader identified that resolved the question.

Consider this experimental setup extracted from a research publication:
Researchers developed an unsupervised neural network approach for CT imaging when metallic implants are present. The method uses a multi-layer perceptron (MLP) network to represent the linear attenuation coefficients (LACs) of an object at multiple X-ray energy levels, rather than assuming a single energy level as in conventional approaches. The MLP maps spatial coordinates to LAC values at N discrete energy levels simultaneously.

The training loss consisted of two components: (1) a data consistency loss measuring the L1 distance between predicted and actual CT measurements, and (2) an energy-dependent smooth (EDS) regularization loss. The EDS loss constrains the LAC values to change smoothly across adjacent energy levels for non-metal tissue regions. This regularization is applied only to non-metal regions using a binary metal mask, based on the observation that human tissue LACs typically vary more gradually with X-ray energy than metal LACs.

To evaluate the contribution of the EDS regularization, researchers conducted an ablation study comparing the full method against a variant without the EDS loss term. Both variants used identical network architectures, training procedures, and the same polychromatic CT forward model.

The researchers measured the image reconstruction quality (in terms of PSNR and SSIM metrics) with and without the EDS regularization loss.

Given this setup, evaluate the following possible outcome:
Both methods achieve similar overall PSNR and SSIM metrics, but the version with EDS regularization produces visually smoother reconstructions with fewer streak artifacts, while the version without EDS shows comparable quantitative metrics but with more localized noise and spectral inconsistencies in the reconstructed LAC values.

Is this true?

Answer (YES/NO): NO